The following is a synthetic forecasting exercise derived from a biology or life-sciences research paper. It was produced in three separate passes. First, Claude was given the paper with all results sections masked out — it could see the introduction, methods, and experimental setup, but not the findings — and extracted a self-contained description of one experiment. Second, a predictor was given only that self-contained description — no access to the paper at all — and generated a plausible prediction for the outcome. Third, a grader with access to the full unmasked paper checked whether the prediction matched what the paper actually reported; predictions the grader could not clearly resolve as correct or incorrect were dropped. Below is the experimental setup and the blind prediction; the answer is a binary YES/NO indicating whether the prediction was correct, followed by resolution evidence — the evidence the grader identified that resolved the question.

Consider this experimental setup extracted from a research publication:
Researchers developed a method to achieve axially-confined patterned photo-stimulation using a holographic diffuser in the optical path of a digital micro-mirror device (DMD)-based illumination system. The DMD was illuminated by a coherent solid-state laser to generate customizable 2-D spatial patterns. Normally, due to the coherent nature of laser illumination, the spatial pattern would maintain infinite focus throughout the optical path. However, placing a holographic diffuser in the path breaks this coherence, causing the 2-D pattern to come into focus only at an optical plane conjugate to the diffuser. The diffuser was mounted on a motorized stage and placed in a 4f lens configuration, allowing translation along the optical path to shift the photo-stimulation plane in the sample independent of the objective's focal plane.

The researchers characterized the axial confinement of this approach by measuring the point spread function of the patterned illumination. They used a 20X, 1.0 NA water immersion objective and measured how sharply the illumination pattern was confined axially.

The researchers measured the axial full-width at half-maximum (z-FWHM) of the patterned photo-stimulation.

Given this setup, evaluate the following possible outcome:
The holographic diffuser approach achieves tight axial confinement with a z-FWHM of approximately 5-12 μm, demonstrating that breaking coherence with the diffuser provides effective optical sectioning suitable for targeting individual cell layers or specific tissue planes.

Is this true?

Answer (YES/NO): NO